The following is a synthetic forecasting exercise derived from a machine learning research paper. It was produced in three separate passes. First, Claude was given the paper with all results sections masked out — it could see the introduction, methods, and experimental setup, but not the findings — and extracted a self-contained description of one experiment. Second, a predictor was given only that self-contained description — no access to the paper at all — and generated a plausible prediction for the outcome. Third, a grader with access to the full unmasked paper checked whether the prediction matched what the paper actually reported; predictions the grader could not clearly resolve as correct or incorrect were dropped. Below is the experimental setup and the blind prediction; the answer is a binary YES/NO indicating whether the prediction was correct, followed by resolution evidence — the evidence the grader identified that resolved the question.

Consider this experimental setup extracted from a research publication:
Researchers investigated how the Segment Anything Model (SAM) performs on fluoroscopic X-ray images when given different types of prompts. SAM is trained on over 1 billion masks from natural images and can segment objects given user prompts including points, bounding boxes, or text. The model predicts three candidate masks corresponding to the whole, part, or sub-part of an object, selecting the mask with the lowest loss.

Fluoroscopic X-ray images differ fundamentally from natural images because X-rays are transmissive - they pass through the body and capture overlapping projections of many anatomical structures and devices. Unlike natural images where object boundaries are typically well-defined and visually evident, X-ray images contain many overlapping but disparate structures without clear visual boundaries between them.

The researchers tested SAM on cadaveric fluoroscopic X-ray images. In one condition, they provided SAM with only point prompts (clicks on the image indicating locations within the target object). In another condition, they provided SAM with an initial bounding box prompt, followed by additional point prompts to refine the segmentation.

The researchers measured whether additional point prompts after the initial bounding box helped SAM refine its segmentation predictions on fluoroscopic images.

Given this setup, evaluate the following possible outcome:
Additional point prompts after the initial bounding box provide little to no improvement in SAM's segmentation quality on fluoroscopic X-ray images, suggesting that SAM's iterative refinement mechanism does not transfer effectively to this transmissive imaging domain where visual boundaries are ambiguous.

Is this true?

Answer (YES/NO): YES